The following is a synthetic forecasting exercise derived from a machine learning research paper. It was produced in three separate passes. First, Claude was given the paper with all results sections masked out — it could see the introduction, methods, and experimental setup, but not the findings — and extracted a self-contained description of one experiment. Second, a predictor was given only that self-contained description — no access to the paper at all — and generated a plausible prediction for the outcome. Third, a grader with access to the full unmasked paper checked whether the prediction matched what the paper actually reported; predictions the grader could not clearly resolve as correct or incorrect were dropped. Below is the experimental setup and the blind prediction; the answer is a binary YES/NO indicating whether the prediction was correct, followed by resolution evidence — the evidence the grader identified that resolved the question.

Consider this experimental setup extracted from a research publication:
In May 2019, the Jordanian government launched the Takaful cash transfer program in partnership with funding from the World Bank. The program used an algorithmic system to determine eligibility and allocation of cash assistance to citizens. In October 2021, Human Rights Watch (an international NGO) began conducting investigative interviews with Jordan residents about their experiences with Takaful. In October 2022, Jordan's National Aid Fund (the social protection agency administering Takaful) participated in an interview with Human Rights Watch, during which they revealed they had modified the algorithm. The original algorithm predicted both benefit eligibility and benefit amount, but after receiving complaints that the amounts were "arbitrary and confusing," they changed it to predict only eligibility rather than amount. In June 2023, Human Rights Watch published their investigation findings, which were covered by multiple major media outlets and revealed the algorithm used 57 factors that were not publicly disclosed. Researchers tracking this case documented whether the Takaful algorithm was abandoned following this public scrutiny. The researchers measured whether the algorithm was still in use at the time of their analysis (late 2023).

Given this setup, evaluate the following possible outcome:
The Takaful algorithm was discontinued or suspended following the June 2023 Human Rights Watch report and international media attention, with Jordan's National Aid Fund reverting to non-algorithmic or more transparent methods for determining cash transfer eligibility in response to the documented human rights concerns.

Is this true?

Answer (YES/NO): NO